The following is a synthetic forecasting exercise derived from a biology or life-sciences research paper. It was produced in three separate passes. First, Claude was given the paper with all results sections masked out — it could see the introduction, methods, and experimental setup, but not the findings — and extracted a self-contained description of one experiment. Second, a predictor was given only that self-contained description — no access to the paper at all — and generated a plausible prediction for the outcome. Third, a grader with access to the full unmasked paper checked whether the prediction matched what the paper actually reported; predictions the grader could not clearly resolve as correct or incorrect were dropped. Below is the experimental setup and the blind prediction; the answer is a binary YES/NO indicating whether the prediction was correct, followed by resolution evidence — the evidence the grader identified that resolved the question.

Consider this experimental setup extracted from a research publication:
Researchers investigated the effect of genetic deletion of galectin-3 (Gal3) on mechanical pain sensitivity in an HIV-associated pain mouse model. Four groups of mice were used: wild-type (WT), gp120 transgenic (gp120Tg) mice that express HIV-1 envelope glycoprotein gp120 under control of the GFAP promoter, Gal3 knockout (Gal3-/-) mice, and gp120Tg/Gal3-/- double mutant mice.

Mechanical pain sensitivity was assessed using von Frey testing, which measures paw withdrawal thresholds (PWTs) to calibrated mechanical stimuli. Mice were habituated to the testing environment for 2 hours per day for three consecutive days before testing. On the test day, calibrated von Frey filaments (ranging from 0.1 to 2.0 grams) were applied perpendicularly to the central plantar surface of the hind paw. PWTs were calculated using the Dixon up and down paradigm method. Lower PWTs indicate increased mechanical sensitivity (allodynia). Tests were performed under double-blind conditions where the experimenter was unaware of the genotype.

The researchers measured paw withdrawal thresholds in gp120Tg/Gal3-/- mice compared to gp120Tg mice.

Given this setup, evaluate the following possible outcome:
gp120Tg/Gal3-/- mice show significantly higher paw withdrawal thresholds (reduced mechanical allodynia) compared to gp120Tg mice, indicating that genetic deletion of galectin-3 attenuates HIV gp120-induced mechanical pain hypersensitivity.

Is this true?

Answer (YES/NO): YES